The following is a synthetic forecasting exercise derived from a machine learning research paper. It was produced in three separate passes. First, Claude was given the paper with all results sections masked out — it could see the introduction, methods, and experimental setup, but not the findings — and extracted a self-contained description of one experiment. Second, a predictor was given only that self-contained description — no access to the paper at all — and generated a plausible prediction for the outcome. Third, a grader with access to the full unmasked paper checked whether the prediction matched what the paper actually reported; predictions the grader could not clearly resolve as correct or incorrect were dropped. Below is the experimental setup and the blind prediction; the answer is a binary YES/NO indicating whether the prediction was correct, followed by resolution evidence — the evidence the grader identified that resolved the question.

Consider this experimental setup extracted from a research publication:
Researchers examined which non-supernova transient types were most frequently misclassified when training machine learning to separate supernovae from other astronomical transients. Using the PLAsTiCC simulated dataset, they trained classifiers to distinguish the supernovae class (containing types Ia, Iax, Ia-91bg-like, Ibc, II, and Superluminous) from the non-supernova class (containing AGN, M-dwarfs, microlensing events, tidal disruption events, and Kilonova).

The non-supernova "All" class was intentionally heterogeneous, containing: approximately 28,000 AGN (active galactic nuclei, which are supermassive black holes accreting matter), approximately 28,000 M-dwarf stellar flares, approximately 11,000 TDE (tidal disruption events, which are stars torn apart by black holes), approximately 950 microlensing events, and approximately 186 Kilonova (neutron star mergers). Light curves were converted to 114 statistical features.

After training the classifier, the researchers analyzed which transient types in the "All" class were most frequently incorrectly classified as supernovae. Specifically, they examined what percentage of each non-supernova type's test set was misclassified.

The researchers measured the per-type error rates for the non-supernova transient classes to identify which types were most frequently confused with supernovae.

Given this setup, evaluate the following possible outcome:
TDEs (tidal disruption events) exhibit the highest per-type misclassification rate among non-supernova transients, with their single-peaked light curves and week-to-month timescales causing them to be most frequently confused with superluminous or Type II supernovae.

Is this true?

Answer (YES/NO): NO